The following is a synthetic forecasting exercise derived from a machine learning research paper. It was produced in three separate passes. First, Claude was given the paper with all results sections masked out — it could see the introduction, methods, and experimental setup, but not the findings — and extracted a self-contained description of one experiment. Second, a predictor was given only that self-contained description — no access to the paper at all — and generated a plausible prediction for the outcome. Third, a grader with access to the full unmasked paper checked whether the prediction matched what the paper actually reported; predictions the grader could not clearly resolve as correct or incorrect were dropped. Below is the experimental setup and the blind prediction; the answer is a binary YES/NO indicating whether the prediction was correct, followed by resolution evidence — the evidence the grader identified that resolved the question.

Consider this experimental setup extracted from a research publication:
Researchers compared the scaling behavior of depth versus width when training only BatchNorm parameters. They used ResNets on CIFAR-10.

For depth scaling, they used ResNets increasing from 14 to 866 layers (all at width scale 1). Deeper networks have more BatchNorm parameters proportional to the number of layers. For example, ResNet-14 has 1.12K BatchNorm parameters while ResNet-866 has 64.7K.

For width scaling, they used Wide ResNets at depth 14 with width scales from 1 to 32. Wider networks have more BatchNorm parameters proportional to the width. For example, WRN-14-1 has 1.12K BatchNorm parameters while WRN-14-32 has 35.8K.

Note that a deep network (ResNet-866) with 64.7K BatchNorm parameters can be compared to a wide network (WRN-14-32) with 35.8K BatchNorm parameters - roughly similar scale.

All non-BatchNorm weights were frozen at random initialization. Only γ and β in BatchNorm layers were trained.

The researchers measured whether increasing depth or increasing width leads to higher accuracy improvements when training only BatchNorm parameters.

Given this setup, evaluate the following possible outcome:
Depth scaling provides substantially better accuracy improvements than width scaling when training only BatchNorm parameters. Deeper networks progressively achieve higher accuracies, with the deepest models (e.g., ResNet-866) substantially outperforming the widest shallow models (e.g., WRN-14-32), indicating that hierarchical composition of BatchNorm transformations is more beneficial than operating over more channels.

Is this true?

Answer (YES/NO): YES